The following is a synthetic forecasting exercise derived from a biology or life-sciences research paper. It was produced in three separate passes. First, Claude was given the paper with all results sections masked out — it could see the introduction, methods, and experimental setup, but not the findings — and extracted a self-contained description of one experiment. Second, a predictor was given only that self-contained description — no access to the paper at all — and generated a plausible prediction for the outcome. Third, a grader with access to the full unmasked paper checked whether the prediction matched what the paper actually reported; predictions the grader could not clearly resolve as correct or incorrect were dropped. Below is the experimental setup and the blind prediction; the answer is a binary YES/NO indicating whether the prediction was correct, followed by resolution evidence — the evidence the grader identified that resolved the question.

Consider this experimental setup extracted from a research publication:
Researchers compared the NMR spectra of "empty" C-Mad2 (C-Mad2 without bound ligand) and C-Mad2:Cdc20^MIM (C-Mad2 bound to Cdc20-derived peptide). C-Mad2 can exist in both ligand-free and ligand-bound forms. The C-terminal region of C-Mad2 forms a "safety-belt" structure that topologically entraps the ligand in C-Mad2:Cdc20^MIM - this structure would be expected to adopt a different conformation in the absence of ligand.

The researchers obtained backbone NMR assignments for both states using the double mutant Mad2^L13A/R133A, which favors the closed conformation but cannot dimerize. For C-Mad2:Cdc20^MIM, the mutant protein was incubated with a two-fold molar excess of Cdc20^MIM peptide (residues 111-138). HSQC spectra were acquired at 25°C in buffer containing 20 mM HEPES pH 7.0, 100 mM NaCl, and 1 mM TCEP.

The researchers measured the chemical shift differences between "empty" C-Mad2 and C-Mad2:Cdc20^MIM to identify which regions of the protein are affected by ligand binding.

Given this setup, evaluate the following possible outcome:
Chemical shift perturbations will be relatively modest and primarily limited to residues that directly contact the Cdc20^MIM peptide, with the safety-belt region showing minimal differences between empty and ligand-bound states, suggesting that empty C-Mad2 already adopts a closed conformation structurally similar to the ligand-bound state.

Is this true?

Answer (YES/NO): NO